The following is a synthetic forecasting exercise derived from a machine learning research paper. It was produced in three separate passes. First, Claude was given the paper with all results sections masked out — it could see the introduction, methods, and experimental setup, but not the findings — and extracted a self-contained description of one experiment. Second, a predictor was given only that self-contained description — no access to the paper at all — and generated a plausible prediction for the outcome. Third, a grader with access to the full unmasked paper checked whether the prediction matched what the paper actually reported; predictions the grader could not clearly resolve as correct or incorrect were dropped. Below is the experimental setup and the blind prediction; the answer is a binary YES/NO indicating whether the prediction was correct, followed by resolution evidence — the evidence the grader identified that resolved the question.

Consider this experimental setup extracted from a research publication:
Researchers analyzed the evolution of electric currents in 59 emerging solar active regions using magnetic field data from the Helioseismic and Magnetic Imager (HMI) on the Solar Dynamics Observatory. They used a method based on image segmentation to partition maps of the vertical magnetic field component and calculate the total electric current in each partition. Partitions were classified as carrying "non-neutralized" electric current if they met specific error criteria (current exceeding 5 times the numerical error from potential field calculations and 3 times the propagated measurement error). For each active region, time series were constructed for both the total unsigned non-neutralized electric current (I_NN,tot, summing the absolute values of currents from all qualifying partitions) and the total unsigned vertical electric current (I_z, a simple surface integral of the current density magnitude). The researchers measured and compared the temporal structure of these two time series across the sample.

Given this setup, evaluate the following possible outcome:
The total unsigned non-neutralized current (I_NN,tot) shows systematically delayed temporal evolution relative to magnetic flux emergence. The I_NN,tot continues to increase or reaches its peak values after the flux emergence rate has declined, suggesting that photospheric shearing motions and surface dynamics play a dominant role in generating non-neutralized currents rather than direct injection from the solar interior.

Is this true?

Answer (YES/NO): NO